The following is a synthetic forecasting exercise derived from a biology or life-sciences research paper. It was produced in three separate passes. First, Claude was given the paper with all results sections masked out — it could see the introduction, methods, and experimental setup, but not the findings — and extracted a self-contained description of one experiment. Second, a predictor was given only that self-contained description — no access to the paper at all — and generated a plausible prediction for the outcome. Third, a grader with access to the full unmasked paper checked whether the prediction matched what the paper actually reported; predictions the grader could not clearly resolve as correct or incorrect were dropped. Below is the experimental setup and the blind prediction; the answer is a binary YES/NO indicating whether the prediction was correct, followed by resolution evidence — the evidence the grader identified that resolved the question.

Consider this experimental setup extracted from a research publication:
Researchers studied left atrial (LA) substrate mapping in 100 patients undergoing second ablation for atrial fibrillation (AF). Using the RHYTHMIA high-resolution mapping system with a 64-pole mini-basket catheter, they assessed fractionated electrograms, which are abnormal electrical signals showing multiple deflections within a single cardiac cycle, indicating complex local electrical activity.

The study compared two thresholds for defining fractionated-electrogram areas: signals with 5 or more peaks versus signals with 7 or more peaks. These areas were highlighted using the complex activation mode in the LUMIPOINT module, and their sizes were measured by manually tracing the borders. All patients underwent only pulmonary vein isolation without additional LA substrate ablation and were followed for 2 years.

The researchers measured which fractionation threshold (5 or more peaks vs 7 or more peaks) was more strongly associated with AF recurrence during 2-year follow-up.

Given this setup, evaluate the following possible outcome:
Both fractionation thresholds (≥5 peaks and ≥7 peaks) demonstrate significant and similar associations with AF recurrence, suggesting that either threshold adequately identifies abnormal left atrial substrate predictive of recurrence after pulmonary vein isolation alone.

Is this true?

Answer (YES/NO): NO